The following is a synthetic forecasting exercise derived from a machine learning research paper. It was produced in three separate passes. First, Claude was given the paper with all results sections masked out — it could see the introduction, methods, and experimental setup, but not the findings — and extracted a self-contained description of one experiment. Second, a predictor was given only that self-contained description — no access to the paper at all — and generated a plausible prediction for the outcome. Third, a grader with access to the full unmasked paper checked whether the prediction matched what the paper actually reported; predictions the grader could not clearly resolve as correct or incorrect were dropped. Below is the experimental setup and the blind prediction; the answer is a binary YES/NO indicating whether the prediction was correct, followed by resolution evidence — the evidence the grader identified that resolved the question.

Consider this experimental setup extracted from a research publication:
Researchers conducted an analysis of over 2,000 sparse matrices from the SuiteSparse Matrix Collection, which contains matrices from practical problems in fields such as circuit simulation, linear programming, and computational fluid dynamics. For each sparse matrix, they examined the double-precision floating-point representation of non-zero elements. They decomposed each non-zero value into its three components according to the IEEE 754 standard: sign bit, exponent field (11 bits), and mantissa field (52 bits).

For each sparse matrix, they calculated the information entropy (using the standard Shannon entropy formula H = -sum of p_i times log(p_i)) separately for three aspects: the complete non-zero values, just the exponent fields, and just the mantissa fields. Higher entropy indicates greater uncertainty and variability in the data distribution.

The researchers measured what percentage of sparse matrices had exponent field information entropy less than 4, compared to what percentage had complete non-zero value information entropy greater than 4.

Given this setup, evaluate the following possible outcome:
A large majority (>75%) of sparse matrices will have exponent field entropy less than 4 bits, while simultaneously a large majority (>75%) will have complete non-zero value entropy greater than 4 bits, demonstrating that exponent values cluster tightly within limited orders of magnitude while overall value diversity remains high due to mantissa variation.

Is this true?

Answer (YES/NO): NO